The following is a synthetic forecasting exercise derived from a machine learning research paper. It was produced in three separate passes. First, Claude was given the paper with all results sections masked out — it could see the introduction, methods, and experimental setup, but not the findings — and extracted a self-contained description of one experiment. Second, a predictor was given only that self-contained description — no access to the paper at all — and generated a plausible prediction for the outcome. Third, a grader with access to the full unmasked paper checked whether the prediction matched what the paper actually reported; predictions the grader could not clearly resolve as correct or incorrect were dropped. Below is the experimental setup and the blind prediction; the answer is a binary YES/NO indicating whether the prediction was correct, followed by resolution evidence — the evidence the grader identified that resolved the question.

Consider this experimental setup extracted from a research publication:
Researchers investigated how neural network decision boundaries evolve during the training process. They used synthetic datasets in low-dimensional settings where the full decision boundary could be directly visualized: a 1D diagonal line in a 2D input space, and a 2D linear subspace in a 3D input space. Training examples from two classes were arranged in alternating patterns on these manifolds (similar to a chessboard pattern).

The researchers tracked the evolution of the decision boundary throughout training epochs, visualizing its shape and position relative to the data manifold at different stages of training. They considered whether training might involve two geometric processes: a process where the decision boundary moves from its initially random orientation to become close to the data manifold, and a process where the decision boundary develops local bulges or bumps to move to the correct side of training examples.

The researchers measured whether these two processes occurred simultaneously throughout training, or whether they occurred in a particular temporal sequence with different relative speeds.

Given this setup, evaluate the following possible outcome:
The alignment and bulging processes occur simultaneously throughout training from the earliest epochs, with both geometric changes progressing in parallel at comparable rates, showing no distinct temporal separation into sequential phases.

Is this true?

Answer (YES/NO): NO